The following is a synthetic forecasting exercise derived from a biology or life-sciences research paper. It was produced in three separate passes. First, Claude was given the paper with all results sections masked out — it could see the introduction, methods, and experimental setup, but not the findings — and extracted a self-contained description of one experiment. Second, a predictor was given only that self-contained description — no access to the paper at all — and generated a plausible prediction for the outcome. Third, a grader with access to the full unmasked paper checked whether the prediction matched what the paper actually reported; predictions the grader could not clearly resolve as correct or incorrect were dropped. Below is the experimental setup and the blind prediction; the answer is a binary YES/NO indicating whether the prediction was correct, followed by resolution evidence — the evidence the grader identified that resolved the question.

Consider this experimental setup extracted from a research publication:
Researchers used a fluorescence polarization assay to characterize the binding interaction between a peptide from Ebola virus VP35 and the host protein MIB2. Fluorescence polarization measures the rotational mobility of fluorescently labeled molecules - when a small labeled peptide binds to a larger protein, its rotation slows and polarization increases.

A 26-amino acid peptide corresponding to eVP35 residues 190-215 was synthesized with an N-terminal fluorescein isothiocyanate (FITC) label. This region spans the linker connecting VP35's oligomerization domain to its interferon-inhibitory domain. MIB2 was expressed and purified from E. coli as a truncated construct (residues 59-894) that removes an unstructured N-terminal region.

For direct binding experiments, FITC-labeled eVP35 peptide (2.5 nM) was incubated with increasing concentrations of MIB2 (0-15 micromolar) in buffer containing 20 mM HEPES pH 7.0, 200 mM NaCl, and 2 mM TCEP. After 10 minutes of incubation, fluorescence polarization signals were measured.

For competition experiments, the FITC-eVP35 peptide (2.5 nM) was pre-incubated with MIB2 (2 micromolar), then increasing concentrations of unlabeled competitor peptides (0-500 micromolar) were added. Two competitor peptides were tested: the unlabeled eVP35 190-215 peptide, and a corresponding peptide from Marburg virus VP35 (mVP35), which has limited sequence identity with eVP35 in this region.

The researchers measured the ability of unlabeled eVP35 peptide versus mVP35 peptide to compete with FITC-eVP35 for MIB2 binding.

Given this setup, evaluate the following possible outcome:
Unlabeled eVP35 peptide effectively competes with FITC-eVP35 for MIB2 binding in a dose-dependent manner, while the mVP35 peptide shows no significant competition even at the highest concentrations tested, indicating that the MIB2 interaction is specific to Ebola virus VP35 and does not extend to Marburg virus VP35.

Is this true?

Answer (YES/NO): YES